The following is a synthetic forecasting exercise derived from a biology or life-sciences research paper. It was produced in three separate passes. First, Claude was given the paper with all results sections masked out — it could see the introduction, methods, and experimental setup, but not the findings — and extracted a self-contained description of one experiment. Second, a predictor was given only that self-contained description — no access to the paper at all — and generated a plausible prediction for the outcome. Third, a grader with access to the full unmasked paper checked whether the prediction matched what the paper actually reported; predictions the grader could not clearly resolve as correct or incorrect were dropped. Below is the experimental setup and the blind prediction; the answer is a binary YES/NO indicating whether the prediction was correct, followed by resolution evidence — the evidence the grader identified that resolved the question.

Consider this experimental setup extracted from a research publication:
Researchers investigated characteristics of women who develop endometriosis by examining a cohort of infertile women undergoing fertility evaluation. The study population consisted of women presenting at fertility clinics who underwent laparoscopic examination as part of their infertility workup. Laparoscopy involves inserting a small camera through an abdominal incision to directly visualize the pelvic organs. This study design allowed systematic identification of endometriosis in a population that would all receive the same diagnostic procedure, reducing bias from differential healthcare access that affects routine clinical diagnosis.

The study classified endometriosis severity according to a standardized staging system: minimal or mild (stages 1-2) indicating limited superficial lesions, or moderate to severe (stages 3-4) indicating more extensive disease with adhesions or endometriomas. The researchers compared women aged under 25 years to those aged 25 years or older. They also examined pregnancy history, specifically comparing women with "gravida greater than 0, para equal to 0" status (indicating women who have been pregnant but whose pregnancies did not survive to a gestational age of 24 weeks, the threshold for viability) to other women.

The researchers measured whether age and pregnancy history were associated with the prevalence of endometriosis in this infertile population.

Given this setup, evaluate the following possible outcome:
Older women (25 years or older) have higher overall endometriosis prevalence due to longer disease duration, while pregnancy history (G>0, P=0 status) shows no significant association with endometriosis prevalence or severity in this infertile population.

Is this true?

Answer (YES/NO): NO